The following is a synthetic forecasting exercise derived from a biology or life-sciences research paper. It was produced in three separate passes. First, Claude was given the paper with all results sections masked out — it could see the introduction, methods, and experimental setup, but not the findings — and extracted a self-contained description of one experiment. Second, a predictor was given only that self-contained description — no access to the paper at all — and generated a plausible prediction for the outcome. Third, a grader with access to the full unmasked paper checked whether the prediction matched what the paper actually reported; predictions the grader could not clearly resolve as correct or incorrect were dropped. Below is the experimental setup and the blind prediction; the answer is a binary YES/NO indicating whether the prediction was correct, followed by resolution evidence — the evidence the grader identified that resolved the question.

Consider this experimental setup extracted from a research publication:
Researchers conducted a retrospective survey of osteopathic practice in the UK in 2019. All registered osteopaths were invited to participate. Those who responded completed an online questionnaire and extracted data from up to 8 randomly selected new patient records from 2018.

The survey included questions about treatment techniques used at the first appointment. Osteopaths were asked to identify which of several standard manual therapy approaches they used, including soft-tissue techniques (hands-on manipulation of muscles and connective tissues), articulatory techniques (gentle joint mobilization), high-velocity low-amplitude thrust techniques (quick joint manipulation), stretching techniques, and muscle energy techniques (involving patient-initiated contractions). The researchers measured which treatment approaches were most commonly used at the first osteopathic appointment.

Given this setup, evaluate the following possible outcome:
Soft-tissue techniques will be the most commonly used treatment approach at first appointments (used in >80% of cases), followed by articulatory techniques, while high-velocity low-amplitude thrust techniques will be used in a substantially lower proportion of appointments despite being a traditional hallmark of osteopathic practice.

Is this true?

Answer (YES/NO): NO